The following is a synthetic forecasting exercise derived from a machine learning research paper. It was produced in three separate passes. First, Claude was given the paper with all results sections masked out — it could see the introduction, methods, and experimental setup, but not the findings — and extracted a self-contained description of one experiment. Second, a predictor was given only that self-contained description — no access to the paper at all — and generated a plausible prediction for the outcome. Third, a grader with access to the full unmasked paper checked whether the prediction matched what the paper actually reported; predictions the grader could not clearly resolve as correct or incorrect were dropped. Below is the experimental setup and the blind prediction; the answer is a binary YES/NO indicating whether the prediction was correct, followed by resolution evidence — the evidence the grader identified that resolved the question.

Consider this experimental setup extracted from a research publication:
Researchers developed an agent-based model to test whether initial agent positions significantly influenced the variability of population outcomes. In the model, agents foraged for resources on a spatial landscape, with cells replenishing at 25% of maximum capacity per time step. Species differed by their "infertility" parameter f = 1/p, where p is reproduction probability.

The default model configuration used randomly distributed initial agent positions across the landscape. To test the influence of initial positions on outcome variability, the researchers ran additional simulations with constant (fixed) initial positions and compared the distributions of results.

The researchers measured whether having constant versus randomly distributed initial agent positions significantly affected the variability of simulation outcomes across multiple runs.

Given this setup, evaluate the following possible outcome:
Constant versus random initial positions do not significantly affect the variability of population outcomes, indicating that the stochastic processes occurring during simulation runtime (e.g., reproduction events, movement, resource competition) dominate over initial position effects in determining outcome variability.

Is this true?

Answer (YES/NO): YES